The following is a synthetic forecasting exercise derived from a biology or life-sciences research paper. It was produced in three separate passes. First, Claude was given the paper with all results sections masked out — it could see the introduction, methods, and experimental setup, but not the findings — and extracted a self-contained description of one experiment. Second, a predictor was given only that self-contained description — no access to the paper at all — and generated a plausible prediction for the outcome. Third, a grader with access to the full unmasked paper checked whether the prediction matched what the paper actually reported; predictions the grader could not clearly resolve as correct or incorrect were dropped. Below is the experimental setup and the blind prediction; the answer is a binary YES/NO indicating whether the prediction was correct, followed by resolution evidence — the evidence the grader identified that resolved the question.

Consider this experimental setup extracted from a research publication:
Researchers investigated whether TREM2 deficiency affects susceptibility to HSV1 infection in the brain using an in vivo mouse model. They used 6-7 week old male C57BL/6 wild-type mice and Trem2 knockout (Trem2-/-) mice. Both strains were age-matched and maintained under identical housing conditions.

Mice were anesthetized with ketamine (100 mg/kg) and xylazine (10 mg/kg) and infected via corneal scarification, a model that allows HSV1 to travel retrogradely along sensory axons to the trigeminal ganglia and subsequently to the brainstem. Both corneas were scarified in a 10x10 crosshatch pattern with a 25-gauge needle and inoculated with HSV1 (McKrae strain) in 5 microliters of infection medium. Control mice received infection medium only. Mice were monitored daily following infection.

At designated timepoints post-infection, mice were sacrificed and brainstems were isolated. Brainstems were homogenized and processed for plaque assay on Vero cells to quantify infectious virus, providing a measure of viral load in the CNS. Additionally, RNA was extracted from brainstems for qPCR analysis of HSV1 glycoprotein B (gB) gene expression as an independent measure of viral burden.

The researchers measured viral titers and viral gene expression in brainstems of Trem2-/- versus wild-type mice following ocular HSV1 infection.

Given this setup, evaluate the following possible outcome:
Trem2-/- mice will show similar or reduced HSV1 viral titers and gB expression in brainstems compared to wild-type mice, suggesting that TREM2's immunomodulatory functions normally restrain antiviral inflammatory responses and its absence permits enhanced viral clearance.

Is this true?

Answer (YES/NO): NO